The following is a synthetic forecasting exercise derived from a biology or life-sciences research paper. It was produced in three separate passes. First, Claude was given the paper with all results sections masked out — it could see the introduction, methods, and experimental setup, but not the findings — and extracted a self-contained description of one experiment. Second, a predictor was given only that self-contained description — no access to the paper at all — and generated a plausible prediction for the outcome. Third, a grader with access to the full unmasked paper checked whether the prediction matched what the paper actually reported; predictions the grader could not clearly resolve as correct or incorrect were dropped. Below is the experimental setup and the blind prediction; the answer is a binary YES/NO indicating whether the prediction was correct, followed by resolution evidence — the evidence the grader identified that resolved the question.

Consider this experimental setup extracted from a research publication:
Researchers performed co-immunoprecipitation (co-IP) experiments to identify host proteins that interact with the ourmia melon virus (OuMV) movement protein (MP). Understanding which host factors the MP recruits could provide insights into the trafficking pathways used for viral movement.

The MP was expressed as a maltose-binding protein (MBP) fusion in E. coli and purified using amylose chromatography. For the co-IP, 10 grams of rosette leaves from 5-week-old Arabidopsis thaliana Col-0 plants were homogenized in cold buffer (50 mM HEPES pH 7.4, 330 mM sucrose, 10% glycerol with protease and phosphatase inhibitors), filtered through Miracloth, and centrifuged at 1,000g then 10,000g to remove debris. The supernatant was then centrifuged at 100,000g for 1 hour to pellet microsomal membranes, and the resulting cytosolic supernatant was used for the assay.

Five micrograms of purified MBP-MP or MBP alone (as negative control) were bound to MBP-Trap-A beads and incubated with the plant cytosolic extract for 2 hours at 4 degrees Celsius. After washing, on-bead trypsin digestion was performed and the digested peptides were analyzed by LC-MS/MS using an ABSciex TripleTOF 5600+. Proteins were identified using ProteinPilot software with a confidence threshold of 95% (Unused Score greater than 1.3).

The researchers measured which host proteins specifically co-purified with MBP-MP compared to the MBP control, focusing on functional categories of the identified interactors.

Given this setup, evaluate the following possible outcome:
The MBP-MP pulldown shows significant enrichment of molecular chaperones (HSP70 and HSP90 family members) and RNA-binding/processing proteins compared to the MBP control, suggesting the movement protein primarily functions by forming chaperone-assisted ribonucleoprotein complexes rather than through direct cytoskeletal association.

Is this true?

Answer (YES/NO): NO